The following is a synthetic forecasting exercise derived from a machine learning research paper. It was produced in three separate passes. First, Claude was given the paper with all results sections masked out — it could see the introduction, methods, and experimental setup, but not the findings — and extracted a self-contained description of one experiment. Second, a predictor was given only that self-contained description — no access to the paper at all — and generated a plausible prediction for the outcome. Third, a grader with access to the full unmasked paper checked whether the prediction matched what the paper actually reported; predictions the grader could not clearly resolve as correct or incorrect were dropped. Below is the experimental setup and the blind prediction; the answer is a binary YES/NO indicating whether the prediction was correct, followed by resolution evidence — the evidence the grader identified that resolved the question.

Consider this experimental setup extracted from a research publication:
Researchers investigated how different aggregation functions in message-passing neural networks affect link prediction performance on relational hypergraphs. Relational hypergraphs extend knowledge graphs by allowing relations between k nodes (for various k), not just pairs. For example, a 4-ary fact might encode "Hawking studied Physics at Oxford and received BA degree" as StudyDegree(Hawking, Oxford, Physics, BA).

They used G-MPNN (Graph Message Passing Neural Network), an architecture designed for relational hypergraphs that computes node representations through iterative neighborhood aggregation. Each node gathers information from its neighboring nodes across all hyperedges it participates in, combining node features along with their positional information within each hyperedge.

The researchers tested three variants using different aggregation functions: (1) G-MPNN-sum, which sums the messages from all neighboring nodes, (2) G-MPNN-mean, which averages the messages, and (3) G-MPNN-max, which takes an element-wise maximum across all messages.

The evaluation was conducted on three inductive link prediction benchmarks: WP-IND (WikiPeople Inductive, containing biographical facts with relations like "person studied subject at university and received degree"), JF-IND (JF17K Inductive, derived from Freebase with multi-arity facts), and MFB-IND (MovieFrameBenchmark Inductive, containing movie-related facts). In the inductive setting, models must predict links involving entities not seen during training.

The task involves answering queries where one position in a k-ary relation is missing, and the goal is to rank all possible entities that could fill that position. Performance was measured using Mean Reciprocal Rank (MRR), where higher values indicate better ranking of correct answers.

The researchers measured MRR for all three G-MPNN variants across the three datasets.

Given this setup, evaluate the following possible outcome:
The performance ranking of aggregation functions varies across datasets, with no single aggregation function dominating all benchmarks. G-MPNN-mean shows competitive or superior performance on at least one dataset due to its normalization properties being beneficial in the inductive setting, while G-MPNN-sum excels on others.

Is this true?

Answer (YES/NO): YES